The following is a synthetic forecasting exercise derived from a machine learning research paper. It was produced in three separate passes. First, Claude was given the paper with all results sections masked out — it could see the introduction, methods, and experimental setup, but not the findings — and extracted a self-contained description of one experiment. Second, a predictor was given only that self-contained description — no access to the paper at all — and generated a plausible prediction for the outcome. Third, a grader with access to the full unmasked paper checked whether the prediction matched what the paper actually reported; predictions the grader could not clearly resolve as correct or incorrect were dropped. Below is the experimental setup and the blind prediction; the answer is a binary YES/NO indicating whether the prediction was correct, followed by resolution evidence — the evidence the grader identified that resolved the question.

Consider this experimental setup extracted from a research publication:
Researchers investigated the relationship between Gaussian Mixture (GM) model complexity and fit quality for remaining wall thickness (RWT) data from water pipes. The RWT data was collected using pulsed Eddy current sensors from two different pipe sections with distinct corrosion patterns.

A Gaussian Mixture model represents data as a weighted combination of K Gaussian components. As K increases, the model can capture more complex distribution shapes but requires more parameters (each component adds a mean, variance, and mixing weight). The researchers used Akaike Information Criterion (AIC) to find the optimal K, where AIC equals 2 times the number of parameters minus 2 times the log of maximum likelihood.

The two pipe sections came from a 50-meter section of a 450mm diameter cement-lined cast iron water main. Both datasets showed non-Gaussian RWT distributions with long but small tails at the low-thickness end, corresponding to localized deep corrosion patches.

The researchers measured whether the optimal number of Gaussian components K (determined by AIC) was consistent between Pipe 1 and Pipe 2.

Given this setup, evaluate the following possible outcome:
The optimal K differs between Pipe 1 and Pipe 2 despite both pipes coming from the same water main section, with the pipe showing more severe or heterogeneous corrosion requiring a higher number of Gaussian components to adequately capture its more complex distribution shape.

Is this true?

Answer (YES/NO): YES